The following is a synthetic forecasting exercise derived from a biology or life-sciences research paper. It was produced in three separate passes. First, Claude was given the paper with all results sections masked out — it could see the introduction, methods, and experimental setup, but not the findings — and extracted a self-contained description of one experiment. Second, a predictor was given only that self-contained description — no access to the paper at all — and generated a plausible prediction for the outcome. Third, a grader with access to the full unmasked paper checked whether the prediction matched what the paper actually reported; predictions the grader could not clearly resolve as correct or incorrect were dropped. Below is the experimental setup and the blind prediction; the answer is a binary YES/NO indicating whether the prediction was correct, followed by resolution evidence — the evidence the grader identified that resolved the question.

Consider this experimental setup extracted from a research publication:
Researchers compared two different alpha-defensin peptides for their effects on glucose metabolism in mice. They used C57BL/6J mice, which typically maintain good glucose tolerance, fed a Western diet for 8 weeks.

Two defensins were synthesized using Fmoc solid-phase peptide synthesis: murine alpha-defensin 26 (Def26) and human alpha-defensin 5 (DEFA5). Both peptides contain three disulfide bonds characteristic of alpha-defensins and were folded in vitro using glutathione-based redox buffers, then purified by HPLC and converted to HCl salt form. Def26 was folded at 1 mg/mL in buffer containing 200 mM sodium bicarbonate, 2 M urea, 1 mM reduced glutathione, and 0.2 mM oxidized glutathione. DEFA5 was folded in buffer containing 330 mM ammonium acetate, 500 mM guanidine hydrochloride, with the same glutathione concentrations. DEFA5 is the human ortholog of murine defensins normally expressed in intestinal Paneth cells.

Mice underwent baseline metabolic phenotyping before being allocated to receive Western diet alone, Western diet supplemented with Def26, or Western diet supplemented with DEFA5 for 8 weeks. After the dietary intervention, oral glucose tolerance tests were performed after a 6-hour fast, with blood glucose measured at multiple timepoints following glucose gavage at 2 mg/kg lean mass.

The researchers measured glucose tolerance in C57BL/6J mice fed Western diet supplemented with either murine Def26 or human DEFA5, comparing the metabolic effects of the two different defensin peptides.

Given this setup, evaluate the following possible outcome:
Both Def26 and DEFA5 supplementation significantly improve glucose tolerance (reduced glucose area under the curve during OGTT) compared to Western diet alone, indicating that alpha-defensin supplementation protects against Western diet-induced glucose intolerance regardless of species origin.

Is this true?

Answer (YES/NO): NO